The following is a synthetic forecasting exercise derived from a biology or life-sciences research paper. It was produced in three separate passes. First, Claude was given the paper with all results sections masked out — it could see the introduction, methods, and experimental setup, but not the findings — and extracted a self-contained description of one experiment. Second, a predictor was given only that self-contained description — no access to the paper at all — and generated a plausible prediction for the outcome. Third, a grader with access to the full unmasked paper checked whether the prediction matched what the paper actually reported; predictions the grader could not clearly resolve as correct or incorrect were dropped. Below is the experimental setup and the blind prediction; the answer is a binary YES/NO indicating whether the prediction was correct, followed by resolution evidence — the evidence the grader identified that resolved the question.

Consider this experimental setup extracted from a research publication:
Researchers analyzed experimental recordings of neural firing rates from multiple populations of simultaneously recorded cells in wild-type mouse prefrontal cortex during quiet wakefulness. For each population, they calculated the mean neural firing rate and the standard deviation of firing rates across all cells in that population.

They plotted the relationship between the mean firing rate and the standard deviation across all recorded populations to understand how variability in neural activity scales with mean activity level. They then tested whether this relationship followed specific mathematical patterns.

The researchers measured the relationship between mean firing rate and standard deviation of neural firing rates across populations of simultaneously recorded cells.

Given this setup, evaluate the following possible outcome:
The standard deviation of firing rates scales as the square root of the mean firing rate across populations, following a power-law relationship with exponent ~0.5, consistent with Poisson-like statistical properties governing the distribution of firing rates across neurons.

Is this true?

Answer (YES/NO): NO